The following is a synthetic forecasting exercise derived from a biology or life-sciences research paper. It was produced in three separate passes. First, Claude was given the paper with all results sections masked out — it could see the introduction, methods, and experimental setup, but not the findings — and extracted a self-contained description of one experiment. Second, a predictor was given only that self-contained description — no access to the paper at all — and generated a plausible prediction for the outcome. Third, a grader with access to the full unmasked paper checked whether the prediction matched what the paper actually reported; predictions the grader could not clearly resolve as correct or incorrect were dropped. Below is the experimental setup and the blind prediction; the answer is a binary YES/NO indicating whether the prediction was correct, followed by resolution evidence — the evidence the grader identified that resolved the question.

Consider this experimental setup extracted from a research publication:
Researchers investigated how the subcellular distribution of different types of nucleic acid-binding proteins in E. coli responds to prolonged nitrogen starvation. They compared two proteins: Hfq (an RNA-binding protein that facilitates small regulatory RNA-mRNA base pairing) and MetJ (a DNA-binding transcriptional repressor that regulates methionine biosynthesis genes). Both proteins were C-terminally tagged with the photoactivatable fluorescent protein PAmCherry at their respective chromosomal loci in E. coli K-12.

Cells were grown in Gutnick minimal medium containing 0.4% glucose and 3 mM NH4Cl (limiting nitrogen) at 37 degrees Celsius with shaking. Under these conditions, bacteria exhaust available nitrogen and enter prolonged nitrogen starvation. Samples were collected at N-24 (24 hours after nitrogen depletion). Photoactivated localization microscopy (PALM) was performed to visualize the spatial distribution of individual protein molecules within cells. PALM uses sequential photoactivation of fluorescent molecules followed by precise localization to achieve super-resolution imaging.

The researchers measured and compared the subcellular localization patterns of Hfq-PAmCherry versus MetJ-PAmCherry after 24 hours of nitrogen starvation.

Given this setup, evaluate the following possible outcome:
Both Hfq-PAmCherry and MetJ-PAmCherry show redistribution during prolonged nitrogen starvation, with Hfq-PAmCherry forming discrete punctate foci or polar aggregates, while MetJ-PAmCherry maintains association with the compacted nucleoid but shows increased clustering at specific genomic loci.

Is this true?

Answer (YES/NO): NO